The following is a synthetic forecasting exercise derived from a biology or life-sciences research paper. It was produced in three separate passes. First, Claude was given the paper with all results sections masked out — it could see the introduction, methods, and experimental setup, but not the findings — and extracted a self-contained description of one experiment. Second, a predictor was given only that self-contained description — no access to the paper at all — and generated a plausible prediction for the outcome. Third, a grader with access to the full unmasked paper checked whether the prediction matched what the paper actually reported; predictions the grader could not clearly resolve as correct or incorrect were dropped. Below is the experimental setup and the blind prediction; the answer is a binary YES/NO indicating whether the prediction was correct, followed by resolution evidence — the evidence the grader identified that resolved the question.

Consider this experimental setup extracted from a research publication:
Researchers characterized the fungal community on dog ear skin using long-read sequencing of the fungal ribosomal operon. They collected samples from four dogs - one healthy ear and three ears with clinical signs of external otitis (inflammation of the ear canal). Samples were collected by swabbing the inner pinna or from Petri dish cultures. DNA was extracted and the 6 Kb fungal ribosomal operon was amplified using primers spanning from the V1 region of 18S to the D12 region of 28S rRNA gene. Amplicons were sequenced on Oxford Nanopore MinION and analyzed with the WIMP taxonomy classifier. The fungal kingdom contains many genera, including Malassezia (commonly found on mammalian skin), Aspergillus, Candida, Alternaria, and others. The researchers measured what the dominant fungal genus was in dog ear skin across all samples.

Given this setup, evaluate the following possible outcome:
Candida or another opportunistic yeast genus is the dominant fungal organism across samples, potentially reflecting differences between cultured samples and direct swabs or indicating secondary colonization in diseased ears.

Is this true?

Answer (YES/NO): NO